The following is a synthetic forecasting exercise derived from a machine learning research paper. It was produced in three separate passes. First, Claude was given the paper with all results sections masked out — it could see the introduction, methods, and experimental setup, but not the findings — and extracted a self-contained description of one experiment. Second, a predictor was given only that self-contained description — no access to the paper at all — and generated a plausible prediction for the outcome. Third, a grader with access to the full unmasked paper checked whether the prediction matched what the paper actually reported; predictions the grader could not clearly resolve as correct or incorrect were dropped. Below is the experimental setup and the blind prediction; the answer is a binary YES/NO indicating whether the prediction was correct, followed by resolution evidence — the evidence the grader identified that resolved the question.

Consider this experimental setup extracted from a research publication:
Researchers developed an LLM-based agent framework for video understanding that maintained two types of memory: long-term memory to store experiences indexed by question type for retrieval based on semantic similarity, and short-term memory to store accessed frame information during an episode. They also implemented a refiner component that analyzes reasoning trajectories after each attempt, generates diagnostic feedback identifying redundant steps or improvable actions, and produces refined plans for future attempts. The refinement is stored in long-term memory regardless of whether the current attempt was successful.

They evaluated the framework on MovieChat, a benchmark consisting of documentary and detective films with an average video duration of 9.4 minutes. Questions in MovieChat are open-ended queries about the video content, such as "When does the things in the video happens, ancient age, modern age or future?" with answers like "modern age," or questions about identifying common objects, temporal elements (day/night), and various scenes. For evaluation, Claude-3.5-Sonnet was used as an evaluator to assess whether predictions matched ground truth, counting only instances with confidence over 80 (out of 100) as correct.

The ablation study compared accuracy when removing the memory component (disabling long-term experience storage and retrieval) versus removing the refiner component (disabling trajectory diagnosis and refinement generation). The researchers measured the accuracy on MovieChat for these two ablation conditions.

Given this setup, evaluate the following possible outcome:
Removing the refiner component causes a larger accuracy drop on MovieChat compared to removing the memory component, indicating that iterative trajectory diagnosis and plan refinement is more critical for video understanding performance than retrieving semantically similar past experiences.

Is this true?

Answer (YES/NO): YES